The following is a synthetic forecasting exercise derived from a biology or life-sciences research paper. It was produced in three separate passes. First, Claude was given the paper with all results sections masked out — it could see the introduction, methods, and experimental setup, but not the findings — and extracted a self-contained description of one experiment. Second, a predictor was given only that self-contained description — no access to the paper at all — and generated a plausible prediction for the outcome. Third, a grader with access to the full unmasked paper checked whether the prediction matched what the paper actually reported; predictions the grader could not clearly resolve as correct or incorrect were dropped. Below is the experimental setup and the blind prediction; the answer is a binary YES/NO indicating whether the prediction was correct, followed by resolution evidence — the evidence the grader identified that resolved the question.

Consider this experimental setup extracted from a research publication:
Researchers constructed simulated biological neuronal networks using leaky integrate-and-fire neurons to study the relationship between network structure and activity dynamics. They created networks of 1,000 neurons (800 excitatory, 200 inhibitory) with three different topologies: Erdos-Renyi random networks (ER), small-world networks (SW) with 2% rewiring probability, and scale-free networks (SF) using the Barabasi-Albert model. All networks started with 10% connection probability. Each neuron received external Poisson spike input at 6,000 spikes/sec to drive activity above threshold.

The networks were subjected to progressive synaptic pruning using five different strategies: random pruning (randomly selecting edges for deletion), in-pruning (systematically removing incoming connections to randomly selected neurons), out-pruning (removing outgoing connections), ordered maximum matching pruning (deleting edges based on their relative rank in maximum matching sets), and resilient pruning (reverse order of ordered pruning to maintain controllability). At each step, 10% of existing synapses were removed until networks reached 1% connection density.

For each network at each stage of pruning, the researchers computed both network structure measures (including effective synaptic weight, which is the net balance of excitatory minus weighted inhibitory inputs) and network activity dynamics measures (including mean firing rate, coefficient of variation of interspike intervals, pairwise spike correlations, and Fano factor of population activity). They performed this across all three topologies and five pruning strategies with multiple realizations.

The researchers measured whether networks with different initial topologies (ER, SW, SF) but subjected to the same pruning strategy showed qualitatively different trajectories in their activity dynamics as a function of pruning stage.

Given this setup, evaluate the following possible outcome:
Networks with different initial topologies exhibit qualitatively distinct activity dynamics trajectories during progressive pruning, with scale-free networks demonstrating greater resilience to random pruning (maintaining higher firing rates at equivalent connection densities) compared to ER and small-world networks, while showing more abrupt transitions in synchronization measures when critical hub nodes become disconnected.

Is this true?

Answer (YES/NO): NO